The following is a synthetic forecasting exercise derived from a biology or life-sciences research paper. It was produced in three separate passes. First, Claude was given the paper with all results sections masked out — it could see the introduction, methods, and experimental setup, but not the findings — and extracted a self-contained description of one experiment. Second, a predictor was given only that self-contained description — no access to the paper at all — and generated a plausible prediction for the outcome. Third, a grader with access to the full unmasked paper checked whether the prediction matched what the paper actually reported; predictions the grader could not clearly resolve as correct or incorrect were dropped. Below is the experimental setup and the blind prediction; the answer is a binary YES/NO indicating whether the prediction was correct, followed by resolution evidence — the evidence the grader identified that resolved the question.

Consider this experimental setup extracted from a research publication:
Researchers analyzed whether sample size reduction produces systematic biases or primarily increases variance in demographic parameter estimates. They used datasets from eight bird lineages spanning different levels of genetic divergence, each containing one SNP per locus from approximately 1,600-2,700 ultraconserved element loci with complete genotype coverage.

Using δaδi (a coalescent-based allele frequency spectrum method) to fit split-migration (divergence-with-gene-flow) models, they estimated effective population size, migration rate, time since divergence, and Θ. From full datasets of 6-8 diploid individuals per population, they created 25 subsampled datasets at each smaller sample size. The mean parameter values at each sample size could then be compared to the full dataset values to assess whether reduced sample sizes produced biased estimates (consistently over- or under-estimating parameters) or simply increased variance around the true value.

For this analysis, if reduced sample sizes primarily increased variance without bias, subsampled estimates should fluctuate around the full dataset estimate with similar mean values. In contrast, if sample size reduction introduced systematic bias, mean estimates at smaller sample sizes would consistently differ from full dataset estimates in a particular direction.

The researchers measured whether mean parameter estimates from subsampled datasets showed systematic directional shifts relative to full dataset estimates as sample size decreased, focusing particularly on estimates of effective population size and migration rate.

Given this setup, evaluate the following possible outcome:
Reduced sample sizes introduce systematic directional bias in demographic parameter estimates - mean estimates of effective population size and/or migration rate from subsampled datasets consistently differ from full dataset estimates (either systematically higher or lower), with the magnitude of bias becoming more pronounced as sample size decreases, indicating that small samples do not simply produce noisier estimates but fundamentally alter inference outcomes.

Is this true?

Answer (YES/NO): YES